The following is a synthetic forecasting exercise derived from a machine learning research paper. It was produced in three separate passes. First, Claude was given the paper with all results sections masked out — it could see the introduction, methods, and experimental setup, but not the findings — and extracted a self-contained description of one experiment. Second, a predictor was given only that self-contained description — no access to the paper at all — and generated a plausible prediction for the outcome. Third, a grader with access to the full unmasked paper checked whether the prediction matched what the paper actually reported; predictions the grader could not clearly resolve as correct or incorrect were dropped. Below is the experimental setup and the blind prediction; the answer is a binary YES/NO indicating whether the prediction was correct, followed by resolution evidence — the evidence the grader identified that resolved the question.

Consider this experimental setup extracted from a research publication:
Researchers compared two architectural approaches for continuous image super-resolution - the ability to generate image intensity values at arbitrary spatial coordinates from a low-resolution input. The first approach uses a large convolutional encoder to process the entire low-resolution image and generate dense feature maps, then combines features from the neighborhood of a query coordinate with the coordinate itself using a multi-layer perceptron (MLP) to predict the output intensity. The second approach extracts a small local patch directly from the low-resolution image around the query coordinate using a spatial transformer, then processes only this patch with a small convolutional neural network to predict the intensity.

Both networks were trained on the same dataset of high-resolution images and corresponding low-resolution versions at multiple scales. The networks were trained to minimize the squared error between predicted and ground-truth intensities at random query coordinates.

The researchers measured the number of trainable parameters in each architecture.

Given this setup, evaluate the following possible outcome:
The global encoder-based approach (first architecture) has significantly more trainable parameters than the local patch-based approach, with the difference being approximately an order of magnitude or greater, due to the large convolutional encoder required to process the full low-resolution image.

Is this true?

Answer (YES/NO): YES